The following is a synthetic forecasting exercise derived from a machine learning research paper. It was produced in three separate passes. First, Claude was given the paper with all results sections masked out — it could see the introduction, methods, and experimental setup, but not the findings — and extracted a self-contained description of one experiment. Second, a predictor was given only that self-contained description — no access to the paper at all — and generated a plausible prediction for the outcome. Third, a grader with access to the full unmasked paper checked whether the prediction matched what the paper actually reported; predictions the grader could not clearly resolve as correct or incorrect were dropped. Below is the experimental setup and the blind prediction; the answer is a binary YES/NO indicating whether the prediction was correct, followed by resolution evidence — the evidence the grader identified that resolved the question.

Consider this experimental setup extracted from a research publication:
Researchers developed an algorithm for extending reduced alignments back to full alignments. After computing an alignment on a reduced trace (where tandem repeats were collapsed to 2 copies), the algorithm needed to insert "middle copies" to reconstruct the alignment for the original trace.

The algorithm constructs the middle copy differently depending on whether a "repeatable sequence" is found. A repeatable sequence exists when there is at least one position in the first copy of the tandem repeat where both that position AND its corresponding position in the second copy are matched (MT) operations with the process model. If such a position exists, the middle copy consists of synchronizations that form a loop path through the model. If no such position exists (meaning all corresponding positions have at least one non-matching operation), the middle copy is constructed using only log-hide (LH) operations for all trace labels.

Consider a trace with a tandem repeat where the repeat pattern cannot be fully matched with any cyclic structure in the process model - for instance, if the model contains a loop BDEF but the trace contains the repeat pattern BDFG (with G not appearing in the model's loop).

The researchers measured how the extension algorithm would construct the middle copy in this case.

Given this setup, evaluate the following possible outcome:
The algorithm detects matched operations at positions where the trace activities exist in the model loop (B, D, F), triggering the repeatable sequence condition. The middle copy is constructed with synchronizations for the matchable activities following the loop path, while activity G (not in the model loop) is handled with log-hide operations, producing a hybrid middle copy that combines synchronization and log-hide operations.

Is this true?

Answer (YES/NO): NO